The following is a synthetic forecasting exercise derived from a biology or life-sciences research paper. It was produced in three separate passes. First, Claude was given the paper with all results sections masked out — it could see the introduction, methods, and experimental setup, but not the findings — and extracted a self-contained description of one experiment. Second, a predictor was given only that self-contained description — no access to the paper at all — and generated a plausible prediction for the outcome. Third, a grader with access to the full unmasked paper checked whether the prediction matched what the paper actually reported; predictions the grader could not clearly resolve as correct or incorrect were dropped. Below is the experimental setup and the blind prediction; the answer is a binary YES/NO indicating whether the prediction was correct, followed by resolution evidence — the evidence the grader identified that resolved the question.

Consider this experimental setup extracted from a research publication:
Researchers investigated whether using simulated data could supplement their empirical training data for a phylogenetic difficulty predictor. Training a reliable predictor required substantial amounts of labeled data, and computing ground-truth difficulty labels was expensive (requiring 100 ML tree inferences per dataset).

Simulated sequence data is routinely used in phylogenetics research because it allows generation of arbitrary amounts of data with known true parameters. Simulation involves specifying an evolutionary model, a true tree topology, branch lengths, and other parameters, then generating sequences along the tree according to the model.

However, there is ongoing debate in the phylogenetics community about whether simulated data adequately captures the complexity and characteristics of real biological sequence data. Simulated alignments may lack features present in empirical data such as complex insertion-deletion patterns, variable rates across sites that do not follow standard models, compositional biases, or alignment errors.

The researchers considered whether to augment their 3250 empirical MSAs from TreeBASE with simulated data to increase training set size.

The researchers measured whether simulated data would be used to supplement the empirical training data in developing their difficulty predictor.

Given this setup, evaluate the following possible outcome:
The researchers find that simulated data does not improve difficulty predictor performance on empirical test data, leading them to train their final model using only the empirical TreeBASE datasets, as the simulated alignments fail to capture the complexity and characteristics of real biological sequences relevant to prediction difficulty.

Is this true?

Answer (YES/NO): NO